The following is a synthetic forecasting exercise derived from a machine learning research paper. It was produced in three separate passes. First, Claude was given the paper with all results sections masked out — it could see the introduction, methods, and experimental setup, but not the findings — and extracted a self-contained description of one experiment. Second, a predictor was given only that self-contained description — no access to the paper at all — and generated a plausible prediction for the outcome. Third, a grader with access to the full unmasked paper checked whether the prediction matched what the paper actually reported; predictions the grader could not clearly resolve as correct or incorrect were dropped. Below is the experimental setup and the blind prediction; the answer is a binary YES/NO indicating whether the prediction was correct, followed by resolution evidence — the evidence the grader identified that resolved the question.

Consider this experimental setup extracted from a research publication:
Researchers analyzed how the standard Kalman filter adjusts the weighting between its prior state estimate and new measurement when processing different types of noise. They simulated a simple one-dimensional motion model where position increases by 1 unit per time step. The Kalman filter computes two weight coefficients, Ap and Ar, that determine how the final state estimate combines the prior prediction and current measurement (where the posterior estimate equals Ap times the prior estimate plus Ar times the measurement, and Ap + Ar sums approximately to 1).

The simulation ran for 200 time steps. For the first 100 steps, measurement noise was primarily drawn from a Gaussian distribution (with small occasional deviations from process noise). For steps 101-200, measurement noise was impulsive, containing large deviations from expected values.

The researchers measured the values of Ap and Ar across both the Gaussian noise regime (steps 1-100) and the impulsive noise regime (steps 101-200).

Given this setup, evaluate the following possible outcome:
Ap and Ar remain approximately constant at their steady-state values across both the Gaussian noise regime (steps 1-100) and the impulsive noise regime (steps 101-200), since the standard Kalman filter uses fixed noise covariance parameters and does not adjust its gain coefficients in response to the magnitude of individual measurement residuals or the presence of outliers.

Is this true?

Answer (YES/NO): NO